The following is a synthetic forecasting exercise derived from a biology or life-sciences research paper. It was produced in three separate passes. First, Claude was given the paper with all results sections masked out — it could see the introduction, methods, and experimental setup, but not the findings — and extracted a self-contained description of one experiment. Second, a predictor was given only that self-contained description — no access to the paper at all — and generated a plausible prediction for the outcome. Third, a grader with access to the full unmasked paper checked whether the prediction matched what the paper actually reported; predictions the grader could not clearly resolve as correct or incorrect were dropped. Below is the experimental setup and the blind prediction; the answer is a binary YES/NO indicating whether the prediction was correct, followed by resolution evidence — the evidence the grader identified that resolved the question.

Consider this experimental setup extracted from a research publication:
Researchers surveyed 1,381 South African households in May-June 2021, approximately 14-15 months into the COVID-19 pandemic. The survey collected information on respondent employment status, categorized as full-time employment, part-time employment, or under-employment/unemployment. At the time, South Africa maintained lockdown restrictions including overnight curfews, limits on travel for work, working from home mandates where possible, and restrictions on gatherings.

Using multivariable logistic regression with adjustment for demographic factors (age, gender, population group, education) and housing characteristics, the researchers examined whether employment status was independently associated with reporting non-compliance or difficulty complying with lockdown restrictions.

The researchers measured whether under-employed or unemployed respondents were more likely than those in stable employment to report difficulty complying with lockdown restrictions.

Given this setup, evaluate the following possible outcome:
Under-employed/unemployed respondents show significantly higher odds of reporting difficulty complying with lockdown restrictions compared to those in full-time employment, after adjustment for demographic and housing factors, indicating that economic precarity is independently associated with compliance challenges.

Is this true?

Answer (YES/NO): YES